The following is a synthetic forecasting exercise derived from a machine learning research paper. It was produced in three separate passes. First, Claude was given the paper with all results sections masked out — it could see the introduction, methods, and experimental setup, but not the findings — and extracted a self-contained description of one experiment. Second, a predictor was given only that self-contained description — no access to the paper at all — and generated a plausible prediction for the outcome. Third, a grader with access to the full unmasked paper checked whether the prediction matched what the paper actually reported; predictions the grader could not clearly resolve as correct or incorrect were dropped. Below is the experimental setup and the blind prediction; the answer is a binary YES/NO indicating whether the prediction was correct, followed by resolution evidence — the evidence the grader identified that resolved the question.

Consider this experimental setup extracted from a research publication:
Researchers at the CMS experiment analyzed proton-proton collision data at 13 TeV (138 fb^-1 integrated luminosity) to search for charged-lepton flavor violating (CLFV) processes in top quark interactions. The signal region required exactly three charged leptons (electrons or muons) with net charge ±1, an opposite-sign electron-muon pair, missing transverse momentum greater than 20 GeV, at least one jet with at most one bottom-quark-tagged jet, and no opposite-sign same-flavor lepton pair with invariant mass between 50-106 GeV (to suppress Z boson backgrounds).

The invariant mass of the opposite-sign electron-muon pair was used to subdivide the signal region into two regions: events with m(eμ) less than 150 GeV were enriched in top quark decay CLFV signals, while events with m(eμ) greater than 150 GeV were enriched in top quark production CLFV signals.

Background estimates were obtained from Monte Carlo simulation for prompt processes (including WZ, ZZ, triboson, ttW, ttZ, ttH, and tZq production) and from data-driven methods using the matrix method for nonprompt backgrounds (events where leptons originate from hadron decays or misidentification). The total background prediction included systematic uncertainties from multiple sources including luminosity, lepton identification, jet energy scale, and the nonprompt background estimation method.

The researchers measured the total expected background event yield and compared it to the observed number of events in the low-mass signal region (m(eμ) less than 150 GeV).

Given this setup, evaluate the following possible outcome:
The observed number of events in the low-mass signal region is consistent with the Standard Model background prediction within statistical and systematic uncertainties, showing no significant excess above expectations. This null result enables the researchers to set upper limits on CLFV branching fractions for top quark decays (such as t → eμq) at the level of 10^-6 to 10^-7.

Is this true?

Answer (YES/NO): NO